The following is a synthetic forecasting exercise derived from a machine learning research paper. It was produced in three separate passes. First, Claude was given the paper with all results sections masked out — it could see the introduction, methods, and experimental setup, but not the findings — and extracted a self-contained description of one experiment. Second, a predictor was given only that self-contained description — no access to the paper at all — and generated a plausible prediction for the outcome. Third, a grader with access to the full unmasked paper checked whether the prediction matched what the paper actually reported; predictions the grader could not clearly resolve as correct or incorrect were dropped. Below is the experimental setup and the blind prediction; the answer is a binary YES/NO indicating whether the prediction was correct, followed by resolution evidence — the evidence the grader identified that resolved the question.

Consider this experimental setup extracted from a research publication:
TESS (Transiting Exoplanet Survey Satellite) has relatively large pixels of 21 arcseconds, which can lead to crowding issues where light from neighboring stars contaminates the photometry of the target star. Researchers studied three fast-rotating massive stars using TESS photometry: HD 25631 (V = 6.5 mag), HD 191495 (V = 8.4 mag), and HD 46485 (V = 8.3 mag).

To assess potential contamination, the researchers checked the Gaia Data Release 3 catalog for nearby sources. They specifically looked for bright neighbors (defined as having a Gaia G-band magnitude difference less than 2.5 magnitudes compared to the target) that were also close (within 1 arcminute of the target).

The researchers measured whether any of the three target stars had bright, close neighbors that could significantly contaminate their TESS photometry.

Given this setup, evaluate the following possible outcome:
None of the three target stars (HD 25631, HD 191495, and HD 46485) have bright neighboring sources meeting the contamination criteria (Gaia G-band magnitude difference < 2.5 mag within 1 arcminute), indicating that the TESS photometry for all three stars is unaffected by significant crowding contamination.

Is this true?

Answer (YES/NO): YES